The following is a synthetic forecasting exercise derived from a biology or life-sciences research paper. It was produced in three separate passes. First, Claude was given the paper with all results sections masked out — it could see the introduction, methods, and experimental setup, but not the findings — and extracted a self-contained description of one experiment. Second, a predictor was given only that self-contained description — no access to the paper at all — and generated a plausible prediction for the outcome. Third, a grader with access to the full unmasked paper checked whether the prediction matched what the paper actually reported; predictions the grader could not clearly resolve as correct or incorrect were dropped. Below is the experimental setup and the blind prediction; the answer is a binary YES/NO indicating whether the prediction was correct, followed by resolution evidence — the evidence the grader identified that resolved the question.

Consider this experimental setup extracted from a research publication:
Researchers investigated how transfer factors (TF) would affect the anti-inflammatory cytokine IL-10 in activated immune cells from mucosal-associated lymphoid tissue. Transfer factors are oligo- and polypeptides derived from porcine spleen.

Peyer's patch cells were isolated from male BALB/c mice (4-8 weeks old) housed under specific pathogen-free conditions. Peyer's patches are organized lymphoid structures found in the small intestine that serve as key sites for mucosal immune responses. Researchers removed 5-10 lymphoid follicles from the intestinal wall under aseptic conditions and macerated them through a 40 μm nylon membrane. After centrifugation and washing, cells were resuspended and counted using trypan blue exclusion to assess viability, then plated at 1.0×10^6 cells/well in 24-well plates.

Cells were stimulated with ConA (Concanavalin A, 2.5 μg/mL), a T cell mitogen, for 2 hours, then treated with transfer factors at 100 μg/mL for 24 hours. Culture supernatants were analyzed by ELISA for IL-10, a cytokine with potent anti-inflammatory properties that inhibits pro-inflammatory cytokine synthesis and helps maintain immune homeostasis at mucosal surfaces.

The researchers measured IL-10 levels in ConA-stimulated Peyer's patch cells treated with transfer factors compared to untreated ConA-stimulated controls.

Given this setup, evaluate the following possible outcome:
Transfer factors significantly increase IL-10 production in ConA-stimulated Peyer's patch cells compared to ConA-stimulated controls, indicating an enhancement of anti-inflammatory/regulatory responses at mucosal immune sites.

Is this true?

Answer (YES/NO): NO